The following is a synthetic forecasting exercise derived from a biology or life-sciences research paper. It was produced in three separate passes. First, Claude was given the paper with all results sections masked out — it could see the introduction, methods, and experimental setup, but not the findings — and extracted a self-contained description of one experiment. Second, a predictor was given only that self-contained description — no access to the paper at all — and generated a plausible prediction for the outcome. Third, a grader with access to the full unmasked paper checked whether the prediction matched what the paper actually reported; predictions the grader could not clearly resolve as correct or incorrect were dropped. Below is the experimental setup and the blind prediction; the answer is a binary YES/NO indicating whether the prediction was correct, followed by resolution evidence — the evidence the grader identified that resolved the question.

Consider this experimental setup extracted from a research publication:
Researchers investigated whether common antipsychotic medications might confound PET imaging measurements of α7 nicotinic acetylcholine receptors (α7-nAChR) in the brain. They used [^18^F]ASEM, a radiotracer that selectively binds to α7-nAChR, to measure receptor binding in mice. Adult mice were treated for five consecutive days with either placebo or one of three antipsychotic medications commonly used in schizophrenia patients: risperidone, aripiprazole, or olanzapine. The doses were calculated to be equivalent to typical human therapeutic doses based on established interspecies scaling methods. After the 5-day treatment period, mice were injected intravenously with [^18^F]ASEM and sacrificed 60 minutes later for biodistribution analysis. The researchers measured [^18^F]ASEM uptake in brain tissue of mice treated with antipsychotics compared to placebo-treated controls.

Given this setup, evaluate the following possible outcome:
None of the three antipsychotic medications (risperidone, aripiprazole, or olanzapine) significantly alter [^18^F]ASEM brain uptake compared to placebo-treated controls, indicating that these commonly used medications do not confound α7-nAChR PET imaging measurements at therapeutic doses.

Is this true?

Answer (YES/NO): YES